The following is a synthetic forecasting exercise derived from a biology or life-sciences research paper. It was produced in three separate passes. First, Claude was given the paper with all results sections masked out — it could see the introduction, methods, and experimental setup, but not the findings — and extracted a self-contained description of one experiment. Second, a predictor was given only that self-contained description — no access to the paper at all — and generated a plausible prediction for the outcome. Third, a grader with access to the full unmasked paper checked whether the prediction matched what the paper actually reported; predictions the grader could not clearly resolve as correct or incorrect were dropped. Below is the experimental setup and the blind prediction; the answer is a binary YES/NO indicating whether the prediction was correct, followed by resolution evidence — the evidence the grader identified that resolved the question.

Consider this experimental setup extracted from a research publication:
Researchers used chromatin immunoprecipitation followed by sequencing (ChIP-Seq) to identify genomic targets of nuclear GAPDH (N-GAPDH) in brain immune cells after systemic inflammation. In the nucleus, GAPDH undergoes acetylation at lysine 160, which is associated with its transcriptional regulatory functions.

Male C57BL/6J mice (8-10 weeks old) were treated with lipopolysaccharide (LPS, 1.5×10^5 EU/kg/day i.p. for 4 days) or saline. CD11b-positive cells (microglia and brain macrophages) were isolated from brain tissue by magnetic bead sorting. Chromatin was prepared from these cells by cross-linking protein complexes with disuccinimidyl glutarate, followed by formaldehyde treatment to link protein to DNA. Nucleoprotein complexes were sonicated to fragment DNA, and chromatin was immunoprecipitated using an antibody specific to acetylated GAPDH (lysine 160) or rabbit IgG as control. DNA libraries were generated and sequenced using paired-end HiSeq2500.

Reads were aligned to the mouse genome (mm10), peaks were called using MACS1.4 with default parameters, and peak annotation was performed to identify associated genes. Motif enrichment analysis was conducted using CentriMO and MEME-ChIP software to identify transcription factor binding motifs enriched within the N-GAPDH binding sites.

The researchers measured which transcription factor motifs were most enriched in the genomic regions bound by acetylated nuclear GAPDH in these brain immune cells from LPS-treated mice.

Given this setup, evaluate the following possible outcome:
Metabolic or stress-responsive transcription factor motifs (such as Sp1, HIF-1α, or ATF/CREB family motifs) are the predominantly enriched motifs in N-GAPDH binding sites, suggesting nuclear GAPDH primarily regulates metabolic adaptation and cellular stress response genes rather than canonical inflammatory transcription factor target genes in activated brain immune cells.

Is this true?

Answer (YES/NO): NO